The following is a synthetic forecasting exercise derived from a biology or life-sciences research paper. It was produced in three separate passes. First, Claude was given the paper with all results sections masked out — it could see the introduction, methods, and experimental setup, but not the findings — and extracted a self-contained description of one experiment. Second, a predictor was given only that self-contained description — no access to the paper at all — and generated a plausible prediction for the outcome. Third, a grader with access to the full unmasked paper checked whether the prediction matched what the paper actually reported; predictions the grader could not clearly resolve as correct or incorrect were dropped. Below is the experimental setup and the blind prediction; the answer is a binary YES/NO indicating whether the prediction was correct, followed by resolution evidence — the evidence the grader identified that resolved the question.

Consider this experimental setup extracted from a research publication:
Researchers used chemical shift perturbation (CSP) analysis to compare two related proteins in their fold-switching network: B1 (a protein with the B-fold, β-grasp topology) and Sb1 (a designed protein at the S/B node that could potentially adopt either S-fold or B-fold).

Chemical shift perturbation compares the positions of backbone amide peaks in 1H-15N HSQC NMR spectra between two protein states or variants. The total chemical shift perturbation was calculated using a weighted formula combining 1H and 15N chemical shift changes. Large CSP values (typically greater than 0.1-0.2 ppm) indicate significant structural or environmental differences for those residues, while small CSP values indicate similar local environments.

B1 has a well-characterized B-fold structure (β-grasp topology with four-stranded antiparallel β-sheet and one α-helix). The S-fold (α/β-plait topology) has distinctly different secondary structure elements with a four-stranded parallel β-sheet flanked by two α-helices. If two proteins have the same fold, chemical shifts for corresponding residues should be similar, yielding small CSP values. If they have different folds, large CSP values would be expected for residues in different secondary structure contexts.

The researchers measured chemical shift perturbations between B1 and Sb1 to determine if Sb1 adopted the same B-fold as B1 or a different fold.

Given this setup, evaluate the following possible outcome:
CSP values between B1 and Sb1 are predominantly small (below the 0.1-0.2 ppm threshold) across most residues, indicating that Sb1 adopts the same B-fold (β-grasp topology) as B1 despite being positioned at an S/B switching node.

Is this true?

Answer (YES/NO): YES